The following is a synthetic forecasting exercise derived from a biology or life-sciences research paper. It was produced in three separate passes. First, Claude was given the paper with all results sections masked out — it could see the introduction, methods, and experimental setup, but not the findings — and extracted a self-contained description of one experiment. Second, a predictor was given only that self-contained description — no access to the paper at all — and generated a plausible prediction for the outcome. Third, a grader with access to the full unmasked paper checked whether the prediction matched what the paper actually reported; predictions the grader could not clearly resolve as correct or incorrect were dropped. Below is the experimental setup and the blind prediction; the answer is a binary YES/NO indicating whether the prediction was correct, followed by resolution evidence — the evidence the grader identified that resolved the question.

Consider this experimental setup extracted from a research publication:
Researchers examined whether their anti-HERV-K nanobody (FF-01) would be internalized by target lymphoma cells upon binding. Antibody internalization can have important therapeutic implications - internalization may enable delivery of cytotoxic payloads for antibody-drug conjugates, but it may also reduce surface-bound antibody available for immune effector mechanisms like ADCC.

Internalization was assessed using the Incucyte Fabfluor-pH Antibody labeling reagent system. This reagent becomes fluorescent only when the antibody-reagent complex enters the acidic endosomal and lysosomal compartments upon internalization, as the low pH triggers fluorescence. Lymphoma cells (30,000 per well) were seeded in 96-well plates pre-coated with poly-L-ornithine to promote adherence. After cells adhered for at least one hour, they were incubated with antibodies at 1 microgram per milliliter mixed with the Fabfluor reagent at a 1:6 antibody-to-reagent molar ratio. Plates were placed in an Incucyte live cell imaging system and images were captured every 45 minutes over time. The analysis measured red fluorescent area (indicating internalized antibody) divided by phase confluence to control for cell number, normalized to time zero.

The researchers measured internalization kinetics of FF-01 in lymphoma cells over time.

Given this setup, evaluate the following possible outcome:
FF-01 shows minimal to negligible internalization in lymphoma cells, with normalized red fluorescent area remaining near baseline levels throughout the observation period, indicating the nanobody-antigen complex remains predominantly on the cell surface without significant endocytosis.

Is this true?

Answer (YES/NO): NO